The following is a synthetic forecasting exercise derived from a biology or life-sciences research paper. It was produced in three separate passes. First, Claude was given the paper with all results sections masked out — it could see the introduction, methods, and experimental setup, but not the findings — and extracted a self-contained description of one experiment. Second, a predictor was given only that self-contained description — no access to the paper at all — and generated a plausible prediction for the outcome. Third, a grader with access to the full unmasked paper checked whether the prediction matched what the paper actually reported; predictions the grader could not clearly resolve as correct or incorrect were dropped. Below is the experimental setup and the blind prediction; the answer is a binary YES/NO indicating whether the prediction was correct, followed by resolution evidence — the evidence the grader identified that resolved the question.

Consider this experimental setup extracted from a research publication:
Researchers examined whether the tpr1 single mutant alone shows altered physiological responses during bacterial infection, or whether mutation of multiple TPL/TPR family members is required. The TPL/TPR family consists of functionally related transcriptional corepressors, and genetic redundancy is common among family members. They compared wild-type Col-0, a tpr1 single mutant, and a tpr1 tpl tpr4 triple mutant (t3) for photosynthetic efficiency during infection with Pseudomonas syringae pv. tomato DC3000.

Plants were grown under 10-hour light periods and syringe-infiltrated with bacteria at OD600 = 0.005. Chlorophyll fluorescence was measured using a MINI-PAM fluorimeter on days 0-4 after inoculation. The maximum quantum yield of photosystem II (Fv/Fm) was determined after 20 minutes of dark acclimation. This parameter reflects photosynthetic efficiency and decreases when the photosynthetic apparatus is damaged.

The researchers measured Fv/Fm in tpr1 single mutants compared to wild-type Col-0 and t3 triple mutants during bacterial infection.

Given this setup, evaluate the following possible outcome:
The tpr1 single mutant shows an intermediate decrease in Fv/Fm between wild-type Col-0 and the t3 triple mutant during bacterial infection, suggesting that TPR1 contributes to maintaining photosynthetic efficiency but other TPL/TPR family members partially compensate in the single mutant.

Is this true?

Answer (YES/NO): YES